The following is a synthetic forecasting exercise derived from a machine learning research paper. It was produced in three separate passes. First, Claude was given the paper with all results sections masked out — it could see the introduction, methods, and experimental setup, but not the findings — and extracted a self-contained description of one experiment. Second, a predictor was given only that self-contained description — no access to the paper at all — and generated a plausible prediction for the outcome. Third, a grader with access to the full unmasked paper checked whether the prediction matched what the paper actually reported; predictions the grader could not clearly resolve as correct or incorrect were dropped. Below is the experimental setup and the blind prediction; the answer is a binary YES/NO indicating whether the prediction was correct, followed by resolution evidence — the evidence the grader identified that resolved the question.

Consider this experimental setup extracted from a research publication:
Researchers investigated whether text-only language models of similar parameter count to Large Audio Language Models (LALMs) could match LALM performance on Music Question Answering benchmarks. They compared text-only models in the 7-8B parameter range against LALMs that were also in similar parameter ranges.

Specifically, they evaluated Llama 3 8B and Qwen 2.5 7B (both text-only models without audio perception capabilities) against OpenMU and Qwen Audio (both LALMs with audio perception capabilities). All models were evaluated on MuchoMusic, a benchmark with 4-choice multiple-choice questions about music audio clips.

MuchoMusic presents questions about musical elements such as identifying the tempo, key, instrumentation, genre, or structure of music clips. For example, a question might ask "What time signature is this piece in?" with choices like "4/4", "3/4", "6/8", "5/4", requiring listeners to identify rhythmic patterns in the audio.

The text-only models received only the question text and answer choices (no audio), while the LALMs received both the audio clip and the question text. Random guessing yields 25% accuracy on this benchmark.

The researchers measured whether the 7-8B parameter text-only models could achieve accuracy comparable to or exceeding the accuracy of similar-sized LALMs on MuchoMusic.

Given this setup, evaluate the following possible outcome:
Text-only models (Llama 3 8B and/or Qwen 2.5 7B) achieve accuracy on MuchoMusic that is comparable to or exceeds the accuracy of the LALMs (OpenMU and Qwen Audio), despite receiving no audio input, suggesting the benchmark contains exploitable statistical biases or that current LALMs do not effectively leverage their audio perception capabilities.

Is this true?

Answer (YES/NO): YES